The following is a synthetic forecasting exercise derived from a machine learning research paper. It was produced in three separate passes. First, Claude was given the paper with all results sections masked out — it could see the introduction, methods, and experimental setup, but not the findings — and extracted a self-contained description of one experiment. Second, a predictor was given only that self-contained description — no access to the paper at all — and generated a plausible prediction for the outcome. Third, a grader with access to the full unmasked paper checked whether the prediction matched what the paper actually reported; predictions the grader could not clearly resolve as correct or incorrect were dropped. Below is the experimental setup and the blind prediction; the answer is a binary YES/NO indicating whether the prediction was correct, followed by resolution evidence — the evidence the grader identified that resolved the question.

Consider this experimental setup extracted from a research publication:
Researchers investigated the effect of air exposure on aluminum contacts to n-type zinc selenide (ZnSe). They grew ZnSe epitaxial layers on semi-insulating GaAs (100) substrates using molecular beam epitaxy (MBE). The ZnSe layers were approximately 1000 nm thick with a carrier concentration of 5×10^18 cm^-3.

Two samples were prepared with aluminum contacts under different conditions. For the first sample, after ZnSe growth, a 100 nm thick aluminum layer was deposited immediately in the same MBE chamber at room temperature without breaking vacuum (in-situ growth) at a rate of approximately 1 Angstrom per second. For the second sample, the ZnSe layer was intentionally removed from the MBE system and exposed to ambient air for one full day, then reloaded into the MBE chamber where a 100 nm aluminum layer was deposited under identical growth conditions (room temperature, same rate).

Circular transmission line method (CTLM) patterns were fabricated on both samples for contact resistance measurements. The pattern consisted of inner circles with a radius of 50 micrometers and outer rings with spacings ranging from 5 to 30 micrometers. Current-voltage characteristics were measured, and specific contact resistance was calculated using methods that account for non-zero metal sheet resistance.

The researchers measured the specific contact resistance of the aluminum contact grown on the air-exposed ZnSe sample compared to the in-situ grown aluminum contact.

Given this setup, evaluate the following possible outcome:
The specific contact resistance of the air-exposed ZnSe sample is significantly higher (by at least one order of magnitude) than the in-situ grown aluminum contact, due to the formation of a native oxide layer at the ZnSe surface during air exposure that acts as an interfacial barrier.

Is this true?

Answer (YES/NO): NO